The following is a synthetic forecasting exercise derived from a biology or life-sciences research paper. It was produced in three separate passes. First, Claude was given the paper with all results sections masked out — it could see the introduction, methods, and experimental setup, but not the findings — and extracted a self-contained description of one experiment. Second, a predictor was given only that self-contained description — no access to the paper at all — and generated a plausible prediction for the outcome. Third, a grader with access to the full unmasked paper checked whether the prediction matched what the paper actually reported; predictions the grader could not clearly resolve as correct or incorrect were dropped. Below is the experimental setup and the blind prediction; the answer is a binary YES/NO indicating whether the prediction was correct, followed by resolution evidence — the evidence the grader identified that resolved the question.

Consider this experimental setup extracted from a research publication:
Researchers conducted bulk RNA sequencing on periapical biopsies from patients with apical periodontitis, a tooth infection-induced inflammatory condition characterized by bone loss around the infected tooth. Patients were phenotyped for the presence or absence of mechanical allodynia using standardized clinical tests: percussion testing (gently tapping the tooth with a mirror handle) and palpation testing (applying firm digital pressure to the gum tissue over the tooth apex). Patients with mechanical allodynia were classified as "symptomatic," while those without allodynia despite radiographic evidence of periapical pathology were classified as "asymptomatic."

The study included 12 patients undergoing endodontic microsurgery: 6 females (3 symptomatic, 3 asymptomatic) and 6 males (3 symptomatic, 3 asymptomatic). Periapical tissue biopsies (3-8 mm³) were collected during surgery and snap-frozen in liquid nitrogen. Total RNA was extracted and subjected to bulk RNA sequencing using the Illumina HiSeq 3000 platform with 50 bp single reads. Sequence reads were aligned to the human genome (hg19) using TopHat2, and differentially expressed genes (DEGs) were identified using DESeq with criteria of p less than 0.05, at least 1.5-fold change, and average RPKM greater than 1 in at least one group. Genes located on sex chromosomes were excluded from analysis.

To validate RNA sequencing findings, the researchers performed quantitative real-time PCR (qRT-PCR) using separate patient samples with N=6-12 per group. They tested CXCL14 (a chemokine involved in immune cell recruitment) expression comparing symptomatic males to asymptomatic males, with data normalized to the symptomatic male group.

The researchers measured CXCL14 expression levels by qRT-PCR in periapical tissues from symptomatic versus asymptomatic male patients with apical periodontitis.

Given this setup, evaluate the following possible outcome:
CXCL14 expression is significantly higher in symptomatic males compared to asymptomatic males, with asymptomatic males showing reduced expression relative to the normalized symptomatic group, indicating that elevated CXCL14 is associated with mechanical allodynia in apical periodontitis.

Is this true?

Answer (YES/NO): NO